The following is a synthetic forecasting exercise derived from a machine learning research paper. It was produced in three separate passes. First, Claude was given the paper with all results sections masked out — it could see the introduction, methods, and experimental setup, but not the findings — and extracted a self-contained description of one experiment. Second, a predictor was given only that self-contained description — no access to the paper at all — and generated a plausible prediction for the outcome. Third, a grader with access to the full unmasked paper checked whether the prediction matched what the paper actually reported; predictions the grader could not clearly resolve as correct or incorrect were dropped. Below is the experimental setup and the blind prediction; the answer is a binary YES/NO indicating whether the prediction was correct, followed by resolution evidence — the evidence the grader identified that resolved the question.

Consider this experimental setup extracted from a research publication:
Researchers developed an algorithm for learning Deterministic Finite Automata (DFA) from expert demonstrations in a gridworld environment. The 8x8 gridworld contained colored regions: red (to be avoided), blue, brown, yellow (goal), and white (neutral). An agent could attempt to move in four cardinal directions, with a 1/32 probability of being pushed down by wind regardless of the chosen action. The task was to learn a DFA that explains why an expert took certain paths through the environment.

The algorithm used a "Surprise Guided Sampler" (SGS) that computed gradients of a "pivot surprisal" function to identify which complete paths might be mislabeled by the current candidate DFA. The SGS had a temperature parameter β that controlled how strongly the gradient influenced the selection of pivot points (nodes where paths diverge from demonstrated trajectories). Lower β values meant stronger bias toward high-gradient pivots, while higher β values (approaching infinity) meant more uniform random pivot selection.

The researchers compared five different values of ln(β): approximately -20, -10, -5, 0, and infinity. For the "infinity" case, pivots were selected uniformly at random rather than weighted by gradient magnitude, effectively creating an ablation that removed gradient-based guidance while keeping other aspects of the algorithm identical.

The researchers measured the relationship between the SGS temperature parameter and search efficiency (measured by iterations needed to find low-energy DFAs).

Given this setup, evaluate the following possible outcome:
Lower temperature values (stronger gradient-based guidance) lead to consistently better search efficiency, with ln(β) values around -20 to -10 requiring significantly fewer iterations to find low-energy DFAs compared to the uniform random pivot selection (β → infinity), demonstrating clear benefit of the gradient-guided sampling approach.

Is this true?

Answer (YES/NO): YES